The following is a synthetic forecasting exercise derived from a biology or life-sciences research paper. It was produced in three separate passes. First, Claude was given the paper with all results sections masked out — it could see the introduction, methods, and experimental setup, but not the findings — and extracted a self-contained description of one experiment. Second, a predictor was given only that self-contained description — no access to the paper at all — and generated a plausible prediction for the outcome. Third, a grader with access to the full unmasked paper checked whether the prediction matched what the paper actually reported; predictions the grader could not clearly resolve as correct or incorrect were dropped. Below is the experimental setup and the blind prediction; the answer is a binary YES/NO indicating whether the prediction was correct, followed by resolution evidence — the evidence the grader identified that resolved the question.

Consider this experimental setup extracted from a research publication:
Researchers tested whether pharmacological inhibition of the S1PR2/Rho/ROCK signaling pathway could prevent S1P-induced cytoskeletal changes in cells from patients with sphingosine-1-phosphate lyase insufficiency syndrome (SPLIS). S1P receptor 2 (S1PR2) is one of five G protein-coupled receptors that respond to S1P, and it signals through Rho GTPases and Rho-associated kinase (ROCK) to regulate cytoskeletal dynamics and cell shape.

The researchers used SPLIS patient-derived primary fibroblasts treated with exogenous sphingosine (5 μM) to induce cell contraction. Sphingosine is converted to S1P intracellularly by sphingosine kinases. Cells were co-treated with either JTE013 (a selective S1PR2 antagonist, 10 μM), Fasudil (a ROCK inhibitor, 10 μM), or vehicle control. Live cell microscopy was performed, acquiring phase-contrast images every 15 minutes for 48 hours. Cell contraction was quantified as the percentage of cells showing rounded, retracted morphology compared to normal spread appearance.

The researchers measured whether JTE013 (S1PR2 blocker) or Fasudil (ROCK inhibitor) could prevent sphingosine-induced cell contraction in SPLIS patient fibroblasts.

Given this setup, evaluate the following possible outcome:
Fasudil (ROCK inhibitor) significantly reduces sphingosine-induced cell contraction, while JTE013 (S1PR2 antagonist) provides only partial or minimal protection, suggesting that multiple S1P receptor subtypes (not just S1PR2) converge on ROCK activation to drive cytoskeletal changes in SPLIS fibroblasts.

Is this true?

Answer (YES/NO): NO